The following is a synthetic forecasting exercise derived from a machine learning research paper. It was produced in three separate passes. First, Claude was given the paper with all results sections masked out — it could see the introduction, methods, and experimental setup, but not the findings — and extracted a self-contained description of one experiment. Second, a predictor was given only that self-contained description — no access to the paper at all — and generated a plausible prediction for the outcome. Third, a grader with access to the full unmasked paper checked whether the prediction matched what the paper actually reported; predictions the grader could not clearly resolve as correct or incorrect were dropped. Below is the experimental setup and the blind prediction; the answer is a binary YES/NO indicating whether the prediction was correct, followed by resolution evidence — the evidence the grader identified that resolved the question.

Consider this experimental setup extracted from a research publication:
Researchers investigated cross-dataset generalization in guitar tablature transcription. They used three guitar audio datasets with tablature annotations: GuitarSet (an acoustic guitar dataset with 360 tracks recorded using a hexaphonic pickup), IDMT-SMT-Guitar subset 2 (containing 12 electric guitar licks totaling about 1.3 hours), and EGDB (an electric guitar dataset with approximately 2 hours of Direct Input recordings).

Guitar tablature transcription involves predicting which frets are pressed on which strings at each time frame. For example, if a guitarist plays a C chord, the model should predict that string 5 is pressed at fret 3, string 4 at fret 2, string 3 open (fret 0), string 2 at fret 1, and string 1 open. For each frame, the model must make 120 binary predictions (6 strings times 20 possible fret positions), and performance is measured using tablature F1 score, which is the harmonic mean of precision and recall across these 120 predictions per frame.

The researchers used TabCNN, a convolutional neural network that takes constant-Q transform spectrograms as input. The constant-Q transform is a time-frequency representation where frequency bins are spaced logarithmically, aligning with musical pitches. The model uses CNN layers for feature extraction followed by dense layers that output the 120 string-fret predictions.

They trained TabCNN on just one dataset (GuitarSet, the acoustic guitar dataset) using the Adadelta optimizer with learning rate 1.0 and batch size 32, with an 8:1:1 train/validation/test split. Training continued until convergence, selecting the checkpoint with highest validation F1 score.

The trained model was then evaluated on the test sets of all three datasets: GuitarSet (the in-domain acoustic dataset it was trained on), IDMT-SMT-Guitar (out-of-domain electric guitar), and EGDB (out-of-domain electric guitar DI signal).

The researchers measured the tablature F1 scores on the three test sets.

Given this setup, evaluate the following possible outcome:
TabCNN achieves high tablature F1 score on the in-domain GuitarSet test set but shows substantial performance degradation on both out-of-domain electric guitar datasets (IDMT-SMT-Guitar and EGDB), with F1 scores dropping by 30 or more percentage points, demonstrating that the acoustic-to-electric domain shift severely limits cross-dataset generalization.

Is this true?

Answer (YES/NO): NO